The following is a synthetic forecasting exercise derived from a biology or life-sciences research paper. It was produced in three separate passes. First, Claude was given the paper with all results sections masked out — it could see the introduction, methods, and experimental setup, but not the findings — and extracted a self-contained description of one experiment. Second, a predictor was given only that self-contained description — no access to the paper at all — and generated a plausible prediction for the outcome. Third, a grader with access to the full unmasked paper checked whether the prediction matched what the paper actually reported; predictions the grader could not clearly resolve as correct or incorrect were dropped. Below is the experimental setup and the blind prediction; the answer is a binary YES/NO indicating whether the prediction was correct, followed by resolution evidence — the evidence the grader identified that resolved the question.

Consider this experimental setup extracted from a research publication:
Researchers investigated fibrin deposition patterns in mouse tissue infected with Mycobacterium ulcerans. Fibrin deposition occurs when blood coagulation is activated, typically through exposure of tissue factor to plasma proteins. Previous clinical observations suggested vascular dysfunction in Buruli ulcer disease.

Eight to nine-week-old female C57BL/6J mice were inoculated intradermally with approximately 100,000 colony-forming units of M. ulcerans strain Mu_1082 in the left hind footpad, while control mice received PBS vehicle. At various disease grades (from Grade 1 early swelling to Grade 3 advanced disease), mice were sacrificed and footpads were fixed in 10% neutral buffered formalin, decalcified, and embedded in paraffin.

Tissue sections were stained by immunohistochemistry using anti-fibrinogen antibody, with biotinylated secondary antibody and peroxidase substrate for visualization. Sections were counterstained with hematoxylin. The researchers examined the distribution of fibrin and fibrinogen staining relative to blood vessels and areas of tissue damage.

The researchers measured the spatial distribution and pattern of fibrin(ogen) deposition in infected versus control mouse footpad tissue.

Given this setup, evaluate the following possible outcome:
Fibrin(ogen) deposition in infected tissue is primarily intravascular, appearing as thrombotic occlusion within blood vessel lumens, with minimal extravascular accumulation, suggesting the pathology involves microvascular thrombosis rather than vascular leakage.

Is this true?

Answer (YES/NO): NO